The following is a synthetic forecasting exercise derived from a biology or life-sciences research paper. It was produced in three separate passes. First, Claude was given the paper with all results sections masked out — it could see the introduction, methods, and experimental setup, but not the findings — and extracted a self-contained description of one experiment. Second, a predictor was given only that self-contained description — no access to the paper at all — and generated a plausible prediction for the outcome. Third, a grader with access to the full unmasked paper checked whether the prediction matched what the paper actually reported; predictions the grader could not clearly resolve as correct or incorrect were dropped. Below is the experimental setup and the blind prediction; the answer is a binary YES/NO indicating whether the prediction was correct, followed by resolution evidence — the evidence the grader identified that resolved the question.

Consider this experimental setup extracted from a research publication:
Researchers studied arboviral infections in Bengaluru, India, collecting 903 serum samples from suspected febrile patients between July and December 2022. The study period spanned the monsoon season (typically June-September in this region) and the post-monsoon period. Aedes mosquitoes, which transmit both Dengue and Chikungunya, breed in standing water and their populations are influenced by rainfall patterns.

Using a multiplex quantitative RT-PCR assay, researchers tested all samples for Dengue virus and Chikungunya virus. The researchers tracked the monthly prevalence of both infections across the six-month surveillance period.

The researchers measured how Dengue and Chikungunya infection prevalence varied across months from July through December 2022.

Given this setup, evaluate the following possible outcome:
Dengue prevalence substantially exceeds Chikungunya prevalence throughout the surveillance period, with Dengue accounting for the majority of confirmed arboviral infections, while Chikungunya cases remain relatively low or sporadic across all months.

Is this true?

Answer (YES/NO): NO